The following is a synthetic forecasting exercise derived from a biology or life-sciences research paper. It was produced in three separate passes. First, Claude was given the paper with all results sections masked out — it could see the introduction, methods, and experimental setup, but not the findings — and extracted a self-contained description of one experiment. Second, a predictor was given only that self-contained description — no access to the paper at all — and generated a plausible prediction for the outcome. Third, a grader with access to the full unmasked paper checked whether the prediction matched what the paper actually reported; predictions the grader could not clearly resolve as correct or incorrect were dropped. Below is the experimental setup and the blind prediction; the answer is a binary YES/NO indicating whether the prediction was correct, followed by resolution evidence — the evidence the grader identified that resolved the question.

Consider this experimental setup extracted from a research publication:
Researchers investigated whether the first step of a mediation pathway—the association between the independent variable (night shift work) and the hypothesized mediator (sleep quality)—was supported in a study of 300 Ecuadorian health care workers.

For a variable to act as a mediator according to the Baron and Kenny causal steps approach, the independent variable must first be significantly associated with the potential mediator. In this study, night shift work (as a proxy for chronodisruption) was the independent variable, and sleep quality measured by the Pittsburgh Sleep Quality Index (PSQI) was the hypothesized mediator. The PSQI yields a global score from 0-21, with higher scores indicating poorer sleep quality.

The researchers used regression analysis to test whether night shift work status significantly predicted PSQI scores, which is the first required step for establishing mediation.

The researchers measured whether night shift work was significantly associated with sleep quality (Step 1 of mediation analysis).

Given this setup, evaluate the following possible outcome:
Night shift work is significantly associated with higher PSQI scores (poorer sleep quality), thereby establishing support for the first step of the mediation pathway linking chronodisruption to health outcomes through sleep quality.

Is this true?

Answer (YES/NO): NO